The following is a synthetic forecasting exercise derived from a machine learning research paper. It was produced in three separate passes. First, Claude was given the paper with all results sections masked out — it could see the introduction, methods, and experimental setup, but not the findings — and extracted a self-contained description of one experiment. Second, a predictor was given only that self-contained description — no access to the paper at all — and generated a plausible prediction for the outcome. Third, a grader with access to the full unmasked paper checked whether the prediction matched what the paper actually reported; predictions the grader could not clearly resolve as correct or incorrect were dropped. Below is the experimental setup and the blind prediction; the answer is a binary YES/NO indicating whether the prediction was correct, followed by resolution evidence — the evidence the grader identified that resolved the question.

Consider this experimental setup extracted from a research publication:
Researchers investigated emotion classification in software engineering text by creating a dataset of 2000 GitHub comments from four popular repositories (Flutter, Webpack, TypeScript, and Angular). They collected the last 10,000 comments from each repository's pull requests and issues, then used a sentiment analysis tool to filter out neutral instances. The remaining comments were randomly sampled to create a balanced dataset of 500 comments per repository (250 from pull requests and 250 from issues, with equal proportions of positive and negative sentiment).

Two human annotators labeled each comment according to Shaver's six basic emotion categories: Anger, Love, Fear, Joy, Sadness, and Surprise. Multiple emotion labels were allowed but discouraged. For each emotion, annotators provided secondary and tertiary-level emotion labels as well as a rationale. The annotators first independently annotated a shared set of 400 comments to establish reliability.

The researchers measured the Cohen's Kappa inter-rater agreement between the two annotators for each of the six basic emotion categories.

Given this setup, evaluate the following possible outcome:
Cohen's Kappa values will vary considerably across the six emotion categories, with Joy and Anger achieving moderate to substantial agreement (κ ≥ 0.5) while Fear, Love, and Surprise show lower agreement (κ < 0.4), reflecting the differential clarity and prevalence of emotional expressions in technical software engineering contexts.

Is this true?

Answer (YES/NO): NO